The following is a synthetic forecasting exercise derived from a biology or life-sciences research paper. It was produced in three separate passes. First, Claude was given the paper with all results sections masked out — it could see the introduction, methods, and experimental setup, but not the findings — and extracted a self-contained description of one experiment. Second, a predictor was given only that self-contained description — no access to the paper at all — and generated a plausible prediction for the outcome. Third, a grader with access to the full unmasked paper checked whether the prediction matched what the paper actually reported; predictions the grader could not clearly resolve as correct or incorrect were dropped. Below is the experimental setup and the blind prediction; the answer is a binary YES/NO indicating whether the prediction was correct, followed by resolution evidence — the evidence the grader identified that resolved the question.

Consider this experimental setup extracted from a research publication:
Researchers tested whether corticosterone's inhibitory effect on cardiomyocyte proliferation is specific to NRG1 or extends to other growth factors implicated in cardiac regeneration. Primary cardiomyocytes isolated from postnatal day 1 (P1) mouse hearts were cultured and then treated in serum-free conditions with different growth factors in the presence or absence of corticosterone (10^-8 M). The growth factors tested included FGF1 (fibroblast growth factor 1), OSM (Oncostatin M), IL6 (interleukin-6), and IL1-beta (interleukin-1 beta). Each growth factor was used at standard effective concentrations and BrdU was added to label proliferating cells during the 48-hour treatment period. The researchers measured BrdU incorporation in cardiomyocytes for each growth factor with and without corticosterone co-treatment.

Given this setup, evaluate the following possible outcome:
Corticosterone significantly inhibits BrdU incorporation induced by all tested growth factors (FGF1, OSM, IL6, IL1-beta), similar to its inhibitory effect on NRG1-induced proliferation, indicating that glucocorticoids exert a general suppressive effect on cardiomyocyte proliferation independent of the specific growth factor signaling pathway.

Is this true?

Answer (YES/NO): YES